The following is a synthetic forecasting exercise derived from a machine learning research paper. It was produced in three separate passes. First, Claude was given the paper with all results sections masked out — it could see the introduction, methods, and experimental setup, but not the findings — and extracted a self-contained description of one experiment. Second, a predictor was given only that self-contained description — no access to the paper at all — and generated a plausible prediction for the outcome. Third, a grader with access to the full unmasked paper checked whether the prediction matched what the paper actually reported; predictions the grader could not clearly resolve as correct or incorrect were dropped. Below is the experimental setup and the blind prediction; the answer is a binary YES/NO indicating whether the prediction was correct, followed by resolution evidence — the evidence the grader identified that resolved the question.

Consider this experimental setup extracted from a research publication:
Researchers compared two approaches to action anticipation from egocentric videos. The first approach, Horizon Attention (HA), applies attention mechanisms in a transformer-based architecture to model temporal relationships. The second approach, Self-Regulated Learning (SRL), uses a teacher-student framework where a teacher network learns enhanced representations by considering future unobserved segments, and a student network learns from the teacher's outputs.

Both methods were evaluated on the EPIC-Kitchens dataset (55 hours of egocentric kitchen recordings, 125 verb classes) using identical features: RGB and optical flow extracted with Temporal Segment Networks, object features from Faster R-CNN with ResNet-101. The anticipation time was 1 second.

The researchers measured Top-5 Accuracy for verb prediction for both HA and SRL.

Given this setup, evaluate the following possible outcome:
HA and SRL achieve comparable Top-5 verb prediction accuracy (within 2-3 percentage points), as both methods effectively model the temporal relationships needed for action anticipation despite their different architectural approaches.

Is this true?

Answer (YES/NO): NO